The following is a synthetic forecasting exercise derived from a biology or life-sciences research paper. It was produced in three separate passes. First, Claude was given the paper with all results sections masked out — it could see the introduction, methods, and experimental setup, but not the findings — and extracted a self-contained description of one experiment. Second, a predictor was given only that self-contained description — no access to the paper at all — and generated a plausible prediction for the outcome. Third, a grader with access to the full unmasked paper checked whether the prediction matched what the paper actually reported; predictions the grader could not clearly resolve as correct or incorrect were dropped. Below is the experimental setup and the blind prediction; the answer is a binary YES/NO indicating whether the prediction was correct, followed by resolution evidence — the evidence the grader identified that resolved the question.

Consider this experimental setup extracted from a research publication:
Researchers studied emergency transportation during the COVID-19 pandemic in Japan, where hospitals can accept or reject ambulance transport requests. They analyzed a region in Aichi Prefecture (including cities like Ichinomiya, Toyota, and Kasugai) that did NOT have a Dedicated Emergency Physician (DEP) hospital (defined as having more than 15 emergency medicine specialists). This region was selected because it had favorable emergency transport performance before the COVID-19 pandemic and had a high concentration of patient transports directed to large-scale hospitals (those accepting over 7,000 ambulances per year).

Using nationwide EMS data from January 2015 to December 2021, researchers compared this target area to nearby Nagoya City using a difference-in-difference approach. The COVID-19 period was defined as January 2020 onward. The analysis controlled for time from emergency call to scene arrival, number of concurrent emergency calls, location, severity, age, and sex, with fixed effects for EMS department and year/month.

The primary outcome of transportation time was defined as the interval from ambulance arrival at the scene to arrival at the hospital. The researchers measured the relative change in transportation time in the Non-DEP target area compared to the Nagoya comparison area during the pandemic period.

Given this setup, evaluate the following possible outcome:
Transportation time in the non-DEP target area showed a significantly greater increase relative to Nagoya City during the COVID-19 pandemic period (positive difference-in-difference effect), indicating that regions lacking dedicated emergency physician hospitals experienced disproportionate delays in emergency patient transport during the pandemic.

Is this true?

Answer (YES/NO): NO